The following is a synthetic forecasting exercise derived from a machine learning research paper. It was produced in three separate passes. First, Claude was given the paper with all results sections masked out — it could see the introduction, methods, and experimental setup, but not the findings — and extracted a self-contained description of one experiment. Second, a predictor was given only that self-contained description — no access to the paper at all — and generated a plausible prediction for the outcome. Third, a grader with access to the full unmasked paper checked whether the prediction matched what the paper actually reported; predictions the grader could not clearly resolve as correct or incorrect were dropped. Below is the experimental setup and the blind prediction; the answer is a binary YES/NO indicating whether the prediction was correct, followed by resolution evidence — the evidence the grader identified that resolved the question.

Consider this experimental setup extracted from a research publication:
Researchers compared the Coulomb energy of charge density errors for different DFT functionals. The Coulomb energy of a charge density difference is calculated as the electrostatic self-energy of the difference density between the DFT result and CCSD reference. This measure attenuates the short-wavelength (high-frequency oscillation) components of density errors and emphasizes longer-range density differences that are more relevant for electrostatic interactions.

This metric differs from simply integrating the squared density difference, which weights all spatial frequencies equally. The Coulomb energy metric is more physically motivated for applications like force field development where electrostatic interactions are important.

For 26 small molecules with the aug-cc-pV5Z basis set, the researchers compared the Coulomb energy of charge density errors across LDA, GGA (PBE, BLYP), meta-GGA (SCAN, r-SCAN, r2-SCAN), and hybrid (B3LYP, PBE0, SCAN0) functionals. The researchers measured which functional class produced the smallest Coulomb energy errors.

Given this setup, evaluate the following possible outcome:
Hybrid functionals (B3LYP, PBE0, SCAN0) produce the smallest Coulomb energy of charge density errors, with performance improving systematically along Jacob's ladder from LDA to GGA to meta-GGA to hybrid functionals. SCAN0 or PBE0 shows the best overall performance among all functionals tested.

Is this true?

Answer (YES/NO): NO